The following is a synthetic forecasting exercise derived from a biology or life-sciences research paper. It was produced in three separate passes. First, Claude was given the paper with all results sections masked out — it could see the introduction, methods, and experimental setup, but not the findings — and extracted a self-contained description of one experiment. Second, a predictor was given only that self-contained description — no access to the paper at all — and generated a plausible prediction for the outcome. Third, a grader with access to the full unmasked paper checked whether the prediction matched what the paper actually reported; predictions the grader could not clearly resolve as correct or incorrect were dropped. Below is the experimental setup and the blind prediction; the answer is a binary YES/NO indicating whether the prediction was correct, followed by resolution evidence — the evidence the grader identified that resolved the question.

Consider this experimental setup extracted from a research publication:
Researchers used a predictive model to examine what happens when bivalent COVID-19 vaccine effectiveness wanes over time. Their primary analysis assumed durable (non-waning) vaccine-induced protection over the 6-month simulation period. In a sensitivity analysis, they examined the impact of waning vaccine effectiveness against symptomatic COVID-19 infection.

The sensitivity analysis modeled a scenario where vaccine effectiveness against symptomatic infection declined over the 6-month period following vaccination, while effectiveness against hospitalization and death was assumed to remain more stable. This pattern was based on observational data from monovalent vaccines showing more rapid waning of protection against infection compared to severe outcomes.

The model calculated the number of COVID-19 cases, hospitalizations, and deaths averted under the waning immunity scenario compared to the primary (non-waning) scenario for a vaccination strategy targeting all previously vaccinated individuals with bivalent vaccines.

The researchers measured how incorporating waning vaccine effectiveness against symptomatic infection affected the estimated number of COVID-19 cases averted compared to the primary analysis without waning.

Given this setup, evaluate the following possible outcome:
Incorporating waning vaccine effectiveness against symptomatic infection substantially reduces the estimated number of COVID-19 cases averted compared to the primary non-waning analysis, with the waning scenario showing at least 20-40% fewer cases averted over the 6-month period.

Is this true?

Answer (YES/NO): NO